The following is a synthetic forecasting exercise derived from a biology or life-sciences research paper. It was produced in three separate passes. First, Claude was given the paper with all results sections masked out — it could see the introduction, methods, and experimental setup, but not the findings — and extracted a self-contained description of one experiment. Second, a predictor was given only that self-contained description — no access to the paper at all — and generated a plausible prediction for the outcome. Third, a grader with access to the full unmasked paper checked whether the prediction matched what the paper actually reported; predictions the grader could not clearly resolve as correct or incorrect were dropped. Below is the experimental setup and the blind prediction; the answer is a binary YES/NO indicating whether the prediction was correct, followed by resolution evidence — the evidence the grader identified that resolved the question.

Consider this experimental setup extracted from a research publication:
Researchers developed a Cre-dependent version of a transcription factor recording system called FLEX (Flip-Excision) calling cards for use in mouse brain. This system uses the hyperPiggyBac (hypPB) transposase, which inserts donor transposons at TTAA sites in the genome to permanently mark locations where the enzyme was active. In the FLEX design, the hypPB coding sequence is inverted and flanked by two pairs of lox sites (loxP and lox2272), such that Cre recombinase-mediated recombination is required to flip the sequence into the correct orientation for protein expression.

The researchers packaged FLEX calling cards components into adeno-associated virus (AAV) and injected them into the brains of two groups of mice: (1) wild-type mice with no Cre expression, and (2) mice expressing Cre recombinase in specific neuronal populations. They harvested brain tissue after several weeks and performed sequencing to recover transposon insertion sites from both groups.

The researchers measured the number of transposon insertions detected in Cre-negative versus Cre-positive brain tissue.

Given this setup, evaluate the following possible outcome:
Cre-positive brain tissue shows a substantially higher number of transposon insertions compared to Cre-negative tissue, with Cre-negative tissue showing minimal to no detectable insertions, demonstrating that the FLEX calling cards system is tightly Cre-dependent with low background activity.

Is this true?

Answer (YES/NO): NO